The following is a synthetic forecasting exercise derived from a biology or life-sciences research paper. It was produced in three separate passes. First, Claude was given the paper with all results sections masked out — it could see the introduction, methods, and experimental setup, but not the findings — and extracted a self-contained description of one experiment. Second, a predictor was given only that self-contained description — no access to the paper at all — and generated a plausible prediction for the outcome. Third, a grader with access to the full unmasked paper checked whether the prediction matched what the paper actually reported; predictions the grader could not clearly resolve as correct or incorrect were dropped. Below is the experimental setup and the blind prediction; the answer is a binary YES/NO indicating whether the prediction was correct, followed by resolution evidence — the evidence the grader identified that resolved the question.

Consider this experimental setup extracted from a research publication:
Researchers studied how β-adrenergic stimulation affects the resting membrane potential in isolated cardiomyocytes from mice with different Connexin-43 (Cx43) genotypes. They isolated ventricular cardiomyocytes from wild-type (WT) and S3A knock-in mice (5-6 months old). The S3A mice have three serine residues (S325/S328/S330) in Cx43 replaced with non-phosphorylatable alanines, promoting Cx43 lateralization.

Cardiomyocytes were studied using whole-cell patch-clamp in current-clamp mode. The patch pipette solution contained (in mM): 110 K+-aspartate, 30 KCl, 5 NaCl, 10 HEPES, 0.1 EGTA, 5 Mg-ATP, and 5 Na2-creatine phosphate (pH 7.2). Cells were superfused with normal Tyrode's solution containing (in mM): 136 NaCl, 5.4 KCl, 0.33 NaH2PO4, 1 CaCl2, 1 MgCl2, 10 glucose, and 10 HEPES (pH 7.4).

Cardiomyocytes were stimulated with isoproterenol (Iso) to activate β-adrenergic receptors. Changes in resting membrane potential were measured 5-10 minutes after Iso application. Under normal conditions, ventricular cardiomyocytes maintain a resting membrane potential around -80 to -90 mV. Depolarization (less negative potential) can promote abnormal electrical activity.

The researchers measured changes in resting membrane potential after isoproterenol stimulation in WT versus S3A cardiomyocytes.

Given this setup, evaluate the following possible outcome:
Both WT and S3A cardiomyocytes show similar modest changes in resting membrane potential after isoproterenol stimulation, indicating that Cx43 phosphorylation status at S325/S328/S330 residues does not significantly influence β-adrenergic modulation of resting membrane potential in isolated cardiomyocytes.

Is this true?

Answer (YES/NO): NO